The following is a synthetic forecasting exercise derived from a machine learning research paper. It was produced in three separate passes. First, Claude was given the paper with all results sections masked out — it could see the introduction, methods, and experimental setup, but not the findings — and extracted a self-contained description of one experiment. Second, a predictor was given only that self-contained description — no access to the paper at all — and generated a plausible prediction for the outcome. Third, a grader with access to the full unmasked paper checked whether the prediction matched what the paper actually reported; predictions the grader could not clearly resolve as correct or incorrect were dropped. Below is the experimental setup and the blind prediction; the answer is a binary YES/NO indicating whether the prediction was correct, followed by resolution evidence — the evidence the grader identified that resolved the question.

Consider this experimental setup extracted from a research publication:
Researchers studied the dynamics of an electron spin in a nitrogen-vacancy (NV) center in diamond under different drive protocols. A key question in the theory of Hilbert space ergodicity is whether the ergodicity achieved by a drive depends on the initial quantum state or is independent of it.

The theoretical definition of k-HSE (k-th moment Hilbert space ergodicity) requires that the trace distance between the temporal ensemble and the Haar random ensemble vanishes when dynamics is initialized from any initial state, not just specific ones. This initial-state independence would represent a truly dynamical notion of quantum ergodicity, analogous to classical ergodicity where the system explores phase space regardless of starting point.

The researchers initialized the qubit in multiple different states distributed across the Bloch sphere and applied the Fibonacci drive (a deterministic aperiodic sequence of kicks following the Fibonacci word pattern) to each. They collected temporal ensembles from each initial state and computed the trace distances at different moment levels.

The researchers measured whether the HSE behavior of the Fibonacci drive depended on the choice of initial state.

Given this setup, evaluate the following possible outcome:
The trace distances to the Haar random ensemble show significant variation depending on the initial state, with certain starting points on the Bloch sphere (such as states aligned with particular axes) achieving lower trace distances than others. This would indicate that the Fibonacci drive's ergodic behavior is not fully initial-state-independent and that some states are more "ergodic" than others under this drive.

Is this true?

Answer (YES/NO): NO